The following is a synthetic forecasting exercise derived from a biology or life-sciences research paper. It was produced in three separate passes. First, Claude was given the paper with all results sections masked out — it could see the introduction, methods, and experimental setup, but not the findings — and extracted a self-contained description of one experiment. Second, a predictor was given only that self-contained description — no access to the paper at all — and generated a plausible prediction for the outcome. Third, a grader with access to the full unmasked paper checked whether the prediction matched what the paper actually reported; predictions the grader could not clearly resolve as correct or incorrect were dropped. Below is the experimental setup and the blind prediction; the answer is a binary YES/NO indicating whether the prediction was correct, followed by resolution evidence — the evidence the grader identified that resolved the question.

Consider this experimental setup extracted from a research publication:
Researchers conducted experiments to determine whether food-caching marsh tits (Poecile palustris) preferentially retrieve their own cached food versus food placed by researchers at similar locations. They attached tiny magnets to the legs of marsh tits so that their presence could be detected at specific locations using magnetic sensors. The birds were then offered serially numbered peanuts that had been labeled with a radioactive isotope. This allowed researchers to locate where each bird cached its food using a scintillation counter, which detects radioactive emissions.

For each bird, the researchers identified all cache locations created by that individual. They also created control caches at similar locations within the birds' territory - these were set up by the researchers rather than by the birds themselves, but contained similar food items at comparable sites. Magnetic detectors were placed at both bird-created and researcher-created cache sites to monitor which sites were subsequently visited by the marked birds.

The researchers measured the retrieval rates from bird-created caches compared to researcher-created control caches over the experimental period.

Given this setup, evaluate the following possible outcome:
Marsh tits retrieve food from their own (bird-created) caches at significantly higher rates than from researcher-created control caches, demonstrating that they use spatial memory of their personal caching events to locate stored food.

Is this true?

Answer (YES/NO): NO